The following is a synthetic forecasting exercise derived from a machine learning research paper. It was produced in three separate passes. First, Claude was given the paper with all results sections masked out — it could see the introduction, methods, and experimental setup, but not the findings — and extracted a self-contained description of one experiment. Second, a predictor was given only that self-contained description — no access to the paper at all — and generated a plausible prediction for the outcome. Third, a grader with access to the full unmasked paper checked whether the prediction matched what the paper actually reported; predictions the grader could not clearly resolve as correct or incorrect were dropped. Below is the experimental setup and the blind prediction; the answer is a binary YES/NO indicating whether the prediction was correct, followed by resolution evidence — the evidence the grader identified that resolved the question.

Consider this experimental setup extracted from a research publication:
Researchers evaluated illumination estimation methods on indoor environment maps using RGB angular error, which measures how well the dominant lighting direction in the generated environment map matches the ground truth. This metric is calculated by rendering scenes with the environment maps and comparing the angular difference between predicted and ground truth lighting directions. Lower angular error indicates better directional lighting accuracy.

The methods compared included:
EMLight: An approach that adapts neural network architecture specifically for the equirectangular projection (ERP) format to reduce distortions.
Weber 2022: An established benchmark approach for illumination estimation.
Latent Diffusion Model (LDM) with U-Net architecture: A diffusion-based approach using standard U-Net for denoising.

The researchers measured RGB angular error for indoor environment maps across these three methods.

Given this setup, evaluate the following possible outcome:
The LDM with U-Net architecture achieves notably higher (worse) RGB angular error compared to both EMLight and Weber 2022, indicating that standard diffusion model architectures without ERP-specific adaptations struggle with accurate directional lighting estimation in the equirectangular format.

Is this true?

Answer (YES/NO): YES